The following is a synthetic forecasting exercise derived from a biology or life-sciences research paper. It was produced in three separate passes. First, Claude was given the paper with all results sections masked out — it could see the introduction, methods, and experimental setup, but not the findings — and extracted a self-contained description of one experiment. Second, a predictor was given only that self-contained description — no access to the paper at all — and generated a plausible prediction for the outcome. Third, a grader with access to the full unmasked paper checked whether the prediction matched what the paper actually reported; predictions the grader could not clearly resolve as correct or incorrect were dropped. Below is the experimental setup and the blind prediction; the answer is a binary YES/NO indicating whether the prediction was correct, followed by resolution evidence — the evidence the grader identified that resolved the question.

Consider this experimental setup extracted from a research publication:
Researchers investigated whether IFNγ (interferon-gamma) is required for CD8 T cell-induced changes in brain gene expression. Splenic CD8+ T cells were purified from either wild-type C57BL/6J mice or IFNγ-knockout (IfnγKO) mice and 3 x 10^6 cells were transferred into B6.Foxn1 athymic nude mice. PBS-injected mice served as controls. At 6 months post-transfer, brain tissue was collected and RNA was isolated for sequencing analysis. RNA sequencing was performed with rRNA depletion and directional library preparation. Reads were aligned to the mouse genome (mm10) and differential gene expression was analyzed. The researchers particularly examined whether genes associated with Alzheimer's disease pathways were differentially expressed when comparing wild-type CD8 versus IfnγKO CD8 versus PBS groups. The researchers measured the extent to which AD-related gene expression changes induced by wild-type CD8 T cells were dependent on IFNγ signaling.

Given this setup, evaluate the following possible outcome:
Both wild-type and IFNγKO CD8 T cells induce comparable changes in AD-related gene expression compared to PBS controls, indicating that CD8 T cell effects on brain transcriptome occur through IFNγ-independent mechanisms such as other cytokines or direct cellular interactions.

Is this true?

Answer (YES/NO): NO